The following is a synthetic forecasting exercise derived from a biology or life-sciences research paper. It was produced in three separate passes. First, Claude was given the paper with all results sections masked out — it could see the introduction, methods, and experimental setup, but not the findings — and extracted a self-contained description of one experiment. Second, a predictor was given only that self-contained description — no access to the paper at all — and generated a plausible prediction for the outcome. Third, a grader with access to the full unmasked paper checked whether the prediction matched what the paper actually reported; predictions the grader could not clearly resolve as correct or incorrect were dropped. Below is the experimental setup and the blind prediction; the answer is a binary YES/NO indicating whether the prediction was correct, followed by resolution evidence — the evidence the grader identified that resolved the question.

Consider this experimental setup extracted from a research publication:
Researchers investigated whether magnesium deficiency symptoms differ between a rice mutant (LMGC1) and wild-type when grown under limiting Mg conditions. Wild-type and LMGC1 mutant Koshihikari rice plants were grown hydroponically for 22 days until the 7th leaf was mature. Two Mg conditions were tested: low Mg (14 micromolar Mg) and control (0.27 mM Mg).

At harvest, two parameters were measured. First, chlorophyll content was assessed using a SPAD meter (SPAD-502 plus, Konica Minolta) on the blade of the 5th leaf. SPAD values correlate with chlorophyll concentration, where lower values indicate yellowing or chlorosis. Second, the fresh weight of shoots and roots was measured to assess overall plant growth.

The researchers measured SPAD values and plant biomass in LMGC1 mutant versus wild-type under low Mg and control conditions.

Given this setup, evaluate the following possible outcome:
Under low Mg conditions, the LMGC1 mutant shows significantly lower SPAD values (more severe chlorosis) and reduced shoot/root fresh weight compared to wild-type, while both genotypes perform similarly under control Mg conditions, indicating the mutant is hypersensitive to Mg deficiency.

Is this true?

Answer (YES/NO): NO